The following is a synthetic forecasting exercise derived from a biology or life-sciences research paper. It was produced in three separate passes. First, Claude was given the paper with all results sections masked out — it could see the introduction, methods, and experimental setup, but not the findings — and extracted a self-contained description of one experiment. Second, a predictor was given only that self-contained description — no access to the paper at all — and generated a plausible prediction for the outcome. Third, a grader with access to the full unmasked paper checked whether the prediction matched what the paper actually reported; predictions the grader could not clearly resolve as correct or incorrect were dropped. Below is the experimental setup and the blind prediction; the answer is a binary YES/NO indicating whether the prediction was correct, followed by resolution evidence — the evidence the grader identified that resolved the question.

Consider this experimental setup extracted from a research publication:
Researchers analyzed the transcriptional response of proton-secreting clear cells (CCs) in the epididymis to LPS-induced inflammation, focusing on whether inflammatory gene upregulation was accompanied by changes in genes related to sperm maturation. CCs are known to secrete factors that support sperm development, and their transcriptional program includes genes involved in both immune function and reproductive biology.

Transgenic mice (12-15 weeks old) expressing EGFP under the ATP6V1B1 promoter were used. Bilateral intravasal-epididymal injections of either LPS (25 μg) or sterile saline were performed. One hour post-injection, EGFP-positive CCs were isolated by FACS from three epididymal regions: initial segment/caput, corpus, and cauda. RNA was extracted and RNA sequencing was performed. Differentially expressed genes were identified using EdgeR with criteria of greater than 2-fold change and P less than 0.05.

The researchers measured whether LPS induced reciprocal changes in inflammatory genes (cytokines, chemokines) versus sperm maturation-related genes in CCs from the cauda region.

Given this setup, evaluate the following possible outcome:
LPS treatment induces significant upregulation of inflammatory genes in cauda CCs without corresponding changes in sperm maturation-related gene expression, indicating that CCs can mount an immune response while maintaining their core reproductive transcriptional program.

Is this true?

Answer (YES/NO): NO